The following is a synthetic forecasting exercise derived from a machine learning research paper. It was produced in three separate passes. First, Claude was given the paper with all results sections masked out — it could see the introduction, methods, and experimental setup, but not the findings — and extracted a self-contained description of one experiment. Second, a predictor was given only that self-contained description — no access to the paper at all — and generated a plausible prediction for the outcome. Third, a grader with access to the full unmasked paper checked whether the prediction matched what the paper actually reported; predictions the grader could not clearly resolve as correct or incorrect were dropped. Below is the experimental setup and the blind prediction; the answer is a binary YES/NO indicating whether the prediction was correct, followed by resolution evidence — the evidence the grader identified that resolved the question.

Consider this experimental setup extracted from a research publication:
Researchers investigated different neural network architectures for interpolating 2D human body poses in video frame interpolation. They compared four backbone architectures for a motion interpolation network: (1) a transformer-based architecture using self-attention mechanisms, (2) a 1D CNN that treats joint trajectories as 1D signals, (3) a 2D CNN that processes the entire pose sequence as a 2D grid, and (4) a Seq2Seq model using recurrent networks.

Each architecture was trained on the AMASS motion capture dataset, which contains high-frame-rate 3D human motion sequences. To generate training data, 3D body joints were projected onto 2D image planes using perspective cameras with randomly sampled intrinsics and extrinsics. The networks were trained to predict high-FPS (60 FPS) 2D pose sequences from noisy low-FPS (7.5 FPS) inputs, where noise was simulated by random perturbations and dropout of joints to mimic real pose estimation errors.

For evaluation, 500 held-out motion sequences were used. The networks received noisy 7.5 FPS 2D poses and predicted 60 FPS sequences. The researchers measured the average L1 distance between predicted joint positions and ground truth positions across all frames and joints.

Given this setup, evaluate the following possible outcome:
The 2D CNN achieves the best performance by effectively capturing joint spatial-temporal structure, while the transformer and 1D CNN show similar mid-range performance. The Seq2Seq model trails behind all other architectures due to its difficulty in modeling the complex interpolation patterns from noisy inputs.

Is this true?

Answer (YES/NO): NO